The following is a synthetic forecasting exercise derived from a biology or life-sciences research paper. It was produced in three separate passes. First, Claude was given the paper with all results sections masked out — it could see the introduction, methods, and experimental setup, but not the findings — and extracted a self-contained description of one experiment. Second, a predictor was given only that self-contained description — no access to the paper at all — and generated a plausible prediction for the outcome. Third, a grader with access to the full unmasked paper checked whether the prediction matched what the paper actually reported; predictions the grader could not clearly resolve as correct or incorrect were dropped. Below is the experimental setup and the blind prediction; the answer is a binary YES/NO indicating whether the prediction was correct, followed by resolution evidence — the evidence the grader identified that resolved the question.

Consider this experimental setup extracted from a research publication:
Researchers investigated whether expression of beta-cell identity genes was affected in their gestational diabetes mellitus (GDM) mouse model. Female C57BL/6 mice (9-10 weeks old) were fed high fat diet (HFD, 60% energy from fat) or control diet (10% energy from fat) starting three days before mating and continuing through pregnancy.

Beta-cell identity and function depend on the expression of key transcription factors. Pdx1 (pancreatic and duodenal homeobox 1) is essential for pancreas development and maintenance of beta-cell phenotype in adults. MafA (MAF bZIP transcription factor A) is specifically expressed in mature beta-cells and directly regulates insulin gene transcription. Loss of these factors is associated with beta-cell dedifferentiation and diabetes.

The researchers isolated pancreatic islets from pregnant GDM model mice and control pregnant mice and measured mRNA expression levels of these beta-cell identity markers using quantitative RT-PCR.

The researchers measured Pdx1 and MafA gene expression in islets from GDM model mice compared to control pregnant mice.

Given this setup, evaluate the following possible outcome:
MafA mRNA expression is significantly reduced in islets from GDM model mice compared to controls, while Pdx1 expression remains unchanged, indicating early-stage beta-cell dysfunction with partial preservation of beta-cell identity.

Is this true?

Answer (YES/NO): YES